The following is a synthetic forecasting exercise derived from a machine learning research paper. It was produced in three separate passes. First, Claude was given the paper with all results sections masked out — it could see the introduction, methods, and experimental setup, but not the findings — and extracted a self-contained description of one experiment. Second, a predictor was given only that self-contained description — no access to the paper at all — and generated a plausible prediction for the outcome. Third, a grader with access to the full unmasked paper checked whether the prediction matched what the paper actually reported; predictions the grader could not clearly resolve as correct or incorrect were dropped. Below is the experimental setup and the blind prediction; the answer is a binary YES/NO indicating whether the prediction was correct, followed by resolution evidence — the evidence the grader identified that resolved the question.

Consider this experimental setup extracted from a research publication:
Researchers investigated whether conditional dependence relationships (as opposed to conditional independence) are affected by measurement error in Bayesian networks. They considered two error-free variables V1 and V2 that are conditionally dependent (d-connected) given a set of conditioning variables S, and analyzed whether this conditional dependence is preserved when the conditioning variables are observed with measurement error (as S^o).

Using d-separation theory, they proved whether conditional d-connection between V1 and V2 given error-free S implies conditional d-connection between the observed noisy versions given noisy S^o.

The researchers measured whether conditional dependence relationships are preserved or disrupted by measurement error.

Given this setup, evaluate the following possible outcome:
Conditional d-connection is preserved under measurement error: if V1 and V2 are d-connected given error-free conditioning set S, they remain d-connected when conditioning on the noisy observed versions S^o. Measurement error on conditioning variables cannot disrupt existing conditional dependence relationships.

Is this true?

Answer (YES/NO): YES